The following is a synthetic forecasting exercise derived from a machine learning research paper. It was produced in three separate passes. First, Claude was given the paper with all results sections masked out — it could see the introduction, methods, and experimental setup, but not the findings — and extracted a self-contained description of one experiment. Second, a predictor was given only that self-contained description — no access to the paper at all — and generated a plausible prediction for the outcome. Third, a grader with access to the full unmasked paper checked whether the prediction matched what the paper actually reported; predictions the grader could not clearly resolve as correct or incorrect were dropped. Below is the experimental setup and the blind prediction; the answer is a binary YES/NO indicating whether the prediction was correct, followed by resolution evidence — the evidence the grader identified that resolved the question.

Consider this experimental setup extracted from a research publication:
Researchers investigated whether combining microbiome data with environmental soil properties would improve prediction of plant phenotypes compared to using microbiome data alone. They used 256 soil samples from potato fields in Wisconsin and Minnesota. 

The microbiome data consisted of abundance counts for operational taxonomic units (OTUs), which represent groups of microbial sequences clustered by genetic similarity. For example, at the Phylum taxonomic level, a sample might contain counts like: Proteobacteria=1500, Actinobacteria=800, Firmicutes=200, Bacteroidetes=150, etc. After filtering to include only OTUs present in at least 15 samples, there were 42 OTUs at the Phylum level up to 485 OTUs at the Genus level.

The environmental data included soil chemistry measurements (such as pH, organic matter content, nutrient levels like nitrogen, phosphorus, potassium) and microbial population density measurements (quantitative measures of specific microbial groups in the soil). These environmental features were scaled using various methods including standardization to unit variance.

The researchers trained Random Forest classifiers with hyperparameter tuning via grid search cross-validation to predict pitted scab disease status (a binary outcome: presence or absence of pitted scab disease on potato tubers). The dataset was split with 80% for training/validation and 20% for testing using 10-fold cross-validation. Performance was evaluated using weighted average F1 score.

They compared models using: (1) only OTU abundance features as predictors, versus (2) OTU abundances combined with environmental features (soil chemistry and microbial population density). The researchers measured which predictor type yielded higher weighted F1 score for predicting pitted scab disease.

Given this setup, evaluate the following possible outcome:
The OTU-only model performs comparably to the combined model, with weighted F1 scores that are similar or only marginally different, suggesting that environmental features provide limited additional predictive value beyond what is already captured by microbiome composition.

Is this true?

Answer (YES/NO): YES